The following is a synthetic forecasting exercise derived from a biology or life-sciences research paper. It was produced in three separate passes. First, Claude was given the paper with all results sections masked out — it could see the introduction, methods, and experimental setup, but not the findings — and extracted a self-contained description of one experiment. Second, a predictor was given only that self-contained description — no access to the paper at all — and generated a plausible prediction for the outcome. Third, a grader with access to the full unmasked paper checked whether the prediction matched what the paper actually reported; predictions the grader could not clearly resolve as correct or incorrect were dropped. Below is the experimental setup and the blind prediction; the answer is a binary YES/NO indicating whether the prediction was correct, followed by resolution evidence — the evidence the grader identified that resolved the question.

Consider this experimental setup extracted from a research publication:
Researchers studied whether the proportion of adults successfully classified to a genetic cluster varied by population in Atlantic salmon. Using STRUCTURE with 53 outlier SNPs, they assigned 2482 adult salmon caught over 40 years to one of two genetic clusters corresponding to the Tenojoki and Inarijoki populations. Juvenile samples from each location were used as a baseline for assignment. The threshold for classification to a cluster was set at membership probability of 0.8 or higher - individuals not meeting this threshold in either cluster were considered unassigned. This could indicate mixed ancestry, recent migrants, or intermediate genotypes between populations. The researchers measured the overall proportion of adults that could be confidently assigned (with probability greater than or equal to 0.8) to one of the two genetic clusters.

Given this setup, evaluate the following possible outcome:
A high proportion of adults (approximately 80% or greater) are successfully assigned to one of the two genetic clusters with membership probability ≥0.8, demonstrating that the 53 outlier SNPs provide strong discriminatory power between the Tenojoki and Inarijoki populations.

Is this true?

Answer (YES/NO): YES